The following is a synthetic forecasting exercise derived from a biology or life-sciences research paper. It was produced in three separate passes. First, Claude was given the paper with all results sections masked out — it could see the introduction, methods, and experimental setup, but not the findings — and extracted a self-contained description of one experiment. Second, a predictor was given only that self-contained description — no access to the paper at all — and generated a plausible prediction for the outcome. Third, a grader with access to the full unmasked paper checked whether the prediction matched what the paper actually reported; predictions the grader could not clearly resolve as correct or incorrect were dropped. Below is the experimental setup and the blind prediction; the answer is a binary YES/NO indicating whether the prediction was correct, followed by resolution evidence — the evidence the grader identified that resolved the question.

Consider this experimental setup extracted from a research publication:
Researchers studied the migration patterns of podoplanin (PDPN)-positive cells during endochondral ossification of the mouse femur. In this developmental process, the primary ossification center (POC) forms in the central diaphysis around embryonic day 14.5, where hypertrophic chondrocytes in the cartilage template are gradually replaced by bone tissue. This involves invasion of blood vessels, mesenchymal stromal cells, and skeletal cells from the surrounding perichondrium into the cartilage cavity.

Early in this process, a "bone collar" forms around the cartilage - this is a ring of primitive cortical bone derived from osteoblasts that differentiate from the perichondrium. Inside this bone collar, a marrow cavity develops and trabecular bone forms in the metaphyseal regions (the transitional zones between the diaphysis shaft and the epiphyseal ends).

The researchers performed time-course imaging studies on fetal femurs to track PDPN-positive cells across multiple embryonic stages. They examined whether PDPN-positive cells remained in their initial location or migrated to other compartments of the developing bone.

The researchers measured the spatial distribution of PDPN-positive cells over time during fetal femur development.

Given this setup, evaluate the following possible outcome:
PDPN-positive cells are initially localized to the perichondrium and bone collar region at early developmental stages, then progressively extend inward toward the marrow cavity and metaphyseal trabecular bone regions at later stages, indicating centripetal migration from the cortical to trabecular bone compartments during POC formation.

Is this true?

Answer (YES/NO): YES